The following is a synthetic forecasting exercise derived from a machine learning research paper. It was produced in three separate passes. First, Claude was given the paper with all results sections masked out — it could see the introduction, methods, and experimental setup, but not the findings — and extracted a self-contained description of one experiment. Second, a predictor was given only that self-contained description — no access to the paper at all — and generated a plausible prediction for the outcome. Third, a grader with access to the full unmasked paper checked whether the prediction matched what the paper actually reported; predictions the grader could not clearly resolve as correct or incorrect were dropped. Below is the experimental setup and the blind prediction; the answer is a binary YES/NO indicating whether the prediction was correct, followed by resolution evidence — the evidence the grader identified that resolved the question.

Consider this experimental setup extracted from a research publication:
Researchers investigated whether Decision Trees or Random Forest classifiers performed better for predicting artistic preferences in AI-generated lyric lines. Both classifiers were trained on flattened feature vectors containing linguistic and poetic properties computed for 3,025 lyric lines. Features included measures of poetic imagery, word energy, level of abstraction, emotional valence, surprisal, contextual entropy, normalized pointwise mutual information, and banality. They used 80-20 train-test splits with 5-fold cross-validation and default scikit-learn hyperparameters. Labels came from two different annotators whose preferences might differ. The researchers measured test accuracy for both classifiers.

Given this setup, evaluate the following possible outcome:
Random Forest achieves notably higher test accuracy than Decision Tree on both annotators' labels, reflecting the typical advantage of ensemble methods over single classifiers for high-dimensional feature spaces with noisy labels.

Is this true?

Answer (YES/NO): NO